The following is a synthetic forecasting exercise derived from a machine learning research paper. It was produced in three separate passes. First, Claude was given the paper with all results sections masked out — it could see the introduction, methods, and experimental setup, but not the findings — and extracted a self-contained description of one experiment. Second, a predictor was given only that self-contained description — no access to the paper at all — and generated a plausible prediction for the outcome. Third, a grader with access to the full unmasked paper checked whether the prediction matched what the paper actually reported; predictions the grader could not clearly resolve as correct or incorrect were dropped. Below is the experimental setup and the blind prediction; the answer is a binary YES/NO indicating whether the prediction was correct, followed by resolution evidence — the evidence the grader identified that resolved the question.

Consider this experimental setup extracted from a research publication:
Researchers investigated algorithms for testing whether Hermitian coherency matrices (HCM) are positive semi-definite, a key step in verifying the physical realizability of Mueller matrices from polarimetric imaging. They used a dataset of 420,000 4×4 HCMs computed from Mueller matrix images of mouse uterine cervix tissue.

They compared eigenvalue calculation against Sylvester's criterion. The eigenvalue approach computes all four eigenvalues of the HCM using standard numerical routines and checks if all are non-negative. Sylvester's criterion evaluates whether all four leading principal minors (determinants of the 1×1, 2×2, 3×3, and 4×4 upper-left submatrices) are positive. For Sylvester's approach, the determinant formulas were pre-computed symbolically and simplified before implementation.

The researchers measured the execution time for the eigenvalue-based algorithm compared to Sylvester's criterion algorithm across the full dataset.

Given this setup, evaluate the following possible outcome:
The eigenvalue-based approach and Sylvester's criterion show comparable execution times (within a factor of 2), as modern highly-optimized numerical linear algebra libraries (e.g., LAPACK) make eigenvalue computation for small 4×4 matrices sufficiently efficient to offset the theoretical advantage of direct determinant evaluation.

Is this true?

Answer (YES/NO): NO